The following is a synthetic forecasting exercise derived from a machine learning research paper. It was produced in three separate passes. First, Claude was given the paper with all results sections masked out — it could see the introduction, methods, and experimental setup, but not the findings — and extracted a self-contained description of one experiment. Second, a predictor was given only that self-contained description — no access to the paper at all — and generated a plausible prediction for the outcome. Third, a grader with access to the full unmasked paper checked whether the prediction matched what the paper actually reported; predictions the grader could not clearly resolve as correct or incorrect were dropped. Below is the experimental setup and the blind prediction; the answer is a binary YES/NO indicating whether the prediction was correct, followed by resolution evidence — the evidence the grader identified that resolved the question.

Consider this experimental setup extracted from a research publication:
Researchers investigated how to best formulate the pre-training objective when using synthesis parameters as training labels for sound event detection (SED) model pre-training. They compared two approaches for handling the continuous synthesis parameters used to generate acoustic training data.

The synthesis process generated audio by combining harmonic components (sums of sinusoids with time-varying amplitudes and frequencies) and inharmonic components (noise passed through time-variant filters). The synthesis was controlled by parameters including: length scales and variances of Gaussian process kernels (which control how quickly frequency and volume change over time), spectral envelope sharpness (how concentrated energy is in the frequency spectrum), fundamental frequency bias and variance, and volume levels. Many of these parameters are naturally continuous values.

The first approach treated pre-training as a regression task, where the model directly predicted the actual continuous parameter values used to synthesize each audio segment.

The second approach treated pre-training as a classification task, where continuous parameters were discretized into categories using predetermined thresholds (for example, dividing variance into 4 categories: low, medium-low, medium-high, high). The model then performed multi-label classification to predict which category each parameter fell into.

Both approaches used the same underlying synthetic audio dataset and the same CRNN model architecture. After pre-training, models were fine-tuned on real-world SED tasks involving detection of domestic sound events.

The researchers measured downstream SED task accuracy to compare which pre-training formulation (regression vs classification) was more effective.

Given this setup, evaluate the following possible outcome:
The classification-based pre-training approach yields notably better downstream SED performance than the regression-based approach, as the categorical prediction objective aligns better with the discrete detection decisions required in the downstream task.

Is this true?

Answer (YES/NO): YES